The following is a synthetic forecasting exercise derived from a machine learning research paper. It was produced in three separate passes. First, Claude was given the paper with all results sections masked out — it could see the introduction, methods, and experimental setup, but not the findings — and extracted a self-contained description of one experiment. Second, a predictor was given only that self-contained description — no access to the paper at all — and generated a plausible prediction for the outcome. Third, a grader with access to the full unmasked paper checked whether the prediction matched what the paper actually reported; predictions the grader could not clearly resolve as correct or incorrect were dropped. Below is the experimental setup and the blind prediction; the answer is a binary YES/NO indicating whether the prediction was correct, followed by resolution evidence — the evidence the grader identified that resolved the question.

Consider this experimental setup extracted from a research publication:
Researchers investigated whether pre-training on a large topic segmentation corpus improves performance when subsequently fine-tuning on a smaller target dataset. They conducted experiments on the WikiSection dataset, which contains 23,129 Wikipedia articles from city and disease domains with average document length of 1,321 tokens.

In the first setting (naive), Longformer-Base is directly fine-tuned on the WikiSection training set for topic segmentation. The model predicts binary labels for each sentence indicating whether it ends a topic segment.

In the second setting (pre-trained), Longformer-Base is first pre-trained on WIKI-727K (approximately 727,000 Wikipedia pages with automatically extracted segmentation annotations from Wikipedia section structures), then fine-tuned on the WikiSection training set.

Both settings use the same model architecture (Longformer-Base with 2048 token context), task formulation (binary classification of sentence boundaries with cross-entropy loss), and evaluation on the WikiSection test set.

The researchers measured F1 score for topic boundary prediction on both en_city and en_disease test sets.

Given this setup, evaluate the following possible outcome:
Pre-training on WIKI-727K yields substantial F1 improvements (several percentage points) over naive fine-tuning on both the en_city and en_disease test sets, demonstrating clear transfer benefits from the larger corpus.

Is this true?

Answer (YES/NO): YES